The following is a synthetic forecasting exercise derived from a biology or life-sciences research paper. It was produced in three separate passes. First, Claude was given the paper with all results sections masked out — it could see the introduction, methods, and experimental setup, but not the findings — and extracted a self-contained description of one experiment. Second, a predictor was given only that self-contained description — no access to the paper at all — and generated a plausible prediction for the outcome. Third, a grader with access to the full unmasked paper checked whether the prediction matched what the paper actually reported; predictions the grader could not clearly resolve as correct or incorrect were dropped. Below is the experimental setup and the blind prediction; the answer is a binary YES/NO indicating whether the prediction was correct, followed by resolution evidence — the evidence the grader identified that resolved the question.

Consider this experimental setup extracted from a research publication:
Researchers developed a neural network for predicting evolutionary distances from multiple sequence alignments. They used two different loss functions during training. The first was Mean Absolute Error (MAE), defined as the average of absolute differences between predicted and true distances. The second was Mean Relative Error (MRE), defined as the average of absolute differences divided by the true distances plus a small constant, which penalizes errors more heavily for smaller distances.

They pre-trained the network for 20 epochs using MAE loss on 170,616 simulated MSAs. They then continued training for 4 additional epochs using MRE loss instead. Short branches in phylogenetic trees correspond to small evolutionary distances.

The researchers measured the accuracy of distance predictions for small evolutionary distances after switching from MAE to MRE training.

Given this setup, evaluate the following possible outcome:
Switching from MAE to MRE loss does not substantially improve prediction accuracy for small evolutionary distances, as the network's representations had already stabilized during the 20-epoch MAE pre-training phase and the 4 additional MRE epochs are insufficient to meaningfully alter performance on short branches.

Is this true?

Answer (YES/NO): NO